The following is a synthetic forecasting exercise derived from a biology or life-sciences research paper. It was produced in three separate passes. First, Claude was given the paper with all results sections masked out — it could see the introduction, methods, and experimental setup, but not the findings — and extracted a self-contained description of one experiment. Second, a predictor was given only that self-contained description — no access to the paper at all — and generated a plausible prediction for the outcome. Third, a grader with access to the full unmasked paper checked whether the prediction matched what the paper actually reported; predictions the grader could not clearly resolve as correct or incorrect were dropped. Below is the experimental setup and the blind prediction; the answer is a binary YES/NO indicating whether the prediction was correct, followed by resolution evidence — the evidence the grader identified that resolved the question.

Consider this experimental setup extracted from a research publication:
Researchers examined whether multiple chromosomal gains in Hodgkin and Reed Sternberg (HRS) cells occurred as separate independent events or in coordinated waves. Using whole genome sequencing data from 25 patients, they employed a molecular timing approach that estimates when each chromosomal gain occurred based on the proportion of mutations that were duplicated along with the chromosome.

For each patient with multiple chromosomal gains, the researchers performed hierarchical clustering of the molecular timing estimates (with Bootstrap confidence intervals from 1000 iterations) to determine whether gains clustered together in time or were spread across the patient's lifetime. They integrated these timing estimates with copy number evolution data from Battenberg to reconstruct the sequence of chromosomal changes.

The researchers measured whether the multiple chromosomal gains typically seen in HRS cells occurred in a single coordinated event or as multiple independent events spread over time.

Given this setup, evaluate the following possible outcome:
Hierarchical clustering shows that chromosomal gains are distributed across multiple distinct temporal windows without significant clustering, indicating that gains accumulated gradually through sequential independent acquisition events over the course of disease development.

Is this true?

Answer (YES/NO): NO